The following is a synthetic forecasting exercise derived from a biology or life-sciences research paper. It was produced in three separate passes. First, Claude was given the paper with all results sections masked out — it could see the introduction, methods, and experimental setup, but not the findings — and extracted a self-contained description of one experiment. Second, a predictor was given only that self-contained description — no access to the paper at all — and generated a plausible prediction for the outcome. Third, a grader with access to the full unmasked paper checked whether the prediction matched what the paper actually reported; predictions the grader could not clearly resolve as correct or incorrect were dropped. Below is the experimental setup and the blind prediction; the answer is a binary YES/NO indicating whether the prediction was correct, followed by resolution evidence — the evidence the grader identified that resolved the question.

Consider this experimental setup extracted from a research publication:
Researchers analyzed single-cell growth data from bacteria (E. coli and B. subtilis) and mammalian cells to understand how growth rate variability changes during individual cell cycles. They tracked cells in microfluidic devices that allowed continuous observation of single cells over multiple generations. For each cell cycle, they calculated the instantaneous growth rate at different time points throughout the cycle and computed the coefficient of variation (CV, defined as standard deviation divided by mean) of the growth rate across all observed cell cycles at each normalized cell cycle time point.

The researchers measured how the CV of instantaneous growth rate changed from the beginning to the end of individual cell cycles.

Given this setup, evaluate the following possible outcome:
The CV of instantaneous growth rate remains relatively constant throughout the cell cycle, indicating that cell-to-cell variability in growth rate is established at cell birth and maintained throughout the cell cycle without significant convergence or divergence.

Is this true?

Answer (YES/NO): NO